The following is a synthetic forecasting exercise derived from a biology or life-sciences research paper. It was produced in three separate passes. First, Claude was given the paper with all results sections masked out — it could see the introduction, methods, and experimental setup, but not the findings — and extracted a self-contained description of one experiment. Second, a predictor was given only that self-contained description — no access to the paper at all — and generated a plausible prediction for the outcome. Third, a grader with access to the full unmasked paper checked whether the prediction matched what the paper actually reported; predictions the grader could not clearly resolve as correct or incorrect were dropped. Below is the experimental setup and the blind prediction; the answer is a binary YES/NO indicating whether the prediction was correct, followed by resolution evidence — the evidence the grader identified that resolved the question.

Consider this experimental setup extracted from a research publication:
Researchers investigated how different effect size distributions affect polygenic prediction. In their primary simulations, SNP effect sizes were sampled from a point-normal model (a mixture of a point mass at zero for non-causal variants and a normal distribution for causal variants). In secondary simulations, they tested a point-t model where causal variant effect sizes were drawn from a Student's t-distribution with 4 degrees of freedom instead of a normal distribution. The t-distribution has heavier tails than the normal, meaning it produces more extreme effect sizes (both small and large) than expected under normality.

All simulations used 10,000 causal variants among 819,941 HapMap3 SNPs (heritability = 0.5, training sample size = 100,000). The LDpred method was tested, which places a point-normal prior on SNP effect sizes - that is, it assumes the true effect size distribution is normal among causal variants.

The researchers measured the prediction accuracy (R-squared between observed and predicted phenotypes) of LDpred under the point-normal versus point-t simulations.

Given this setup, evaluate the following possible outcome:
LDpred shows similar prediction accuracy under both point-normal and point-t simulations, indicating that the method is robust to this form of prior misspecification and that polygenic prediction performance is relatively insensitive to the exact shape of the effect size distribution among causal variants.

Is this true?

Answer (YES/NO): YES